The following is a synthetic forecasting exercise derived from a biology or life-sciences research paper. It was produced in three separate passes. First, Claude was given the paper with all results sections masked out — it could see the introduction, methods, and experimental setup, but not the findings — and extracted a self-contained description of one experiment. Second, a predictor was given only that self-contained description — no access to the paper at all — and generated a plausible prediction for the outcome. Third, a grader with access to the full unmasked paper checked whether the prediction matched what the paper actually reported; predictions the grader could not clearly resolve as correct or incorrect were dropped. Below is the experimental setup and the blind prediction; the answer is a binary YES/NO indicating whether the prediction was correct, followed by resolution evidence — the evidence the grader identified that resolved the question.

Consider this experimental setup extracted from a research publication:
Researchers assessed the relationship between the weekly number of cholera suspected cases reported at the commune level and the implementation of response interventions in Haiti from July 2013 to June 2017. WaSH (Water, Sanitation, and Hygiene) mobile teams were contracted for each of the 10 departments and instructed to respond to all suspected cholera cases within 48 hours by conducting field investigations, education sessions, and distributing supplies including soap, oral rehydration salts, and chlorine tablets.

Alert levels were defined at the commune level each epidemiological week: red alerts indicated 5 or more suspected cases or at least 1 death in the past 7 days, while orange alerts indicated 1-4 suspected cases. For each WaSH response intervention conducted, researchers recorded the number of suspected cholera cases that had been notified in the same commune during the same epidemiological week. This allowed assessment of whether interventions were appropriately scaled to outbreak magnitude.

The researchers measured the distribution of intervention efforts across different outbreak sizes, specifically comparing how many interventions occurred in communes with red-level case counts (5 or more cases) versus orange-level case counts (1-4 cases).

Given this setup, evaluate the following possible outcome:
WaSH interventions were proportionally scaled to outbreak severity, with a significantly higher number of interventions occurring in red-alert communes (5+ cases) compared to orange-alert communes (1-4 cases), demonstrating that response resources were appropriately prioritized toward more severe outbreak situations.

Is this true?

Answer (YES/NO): YES